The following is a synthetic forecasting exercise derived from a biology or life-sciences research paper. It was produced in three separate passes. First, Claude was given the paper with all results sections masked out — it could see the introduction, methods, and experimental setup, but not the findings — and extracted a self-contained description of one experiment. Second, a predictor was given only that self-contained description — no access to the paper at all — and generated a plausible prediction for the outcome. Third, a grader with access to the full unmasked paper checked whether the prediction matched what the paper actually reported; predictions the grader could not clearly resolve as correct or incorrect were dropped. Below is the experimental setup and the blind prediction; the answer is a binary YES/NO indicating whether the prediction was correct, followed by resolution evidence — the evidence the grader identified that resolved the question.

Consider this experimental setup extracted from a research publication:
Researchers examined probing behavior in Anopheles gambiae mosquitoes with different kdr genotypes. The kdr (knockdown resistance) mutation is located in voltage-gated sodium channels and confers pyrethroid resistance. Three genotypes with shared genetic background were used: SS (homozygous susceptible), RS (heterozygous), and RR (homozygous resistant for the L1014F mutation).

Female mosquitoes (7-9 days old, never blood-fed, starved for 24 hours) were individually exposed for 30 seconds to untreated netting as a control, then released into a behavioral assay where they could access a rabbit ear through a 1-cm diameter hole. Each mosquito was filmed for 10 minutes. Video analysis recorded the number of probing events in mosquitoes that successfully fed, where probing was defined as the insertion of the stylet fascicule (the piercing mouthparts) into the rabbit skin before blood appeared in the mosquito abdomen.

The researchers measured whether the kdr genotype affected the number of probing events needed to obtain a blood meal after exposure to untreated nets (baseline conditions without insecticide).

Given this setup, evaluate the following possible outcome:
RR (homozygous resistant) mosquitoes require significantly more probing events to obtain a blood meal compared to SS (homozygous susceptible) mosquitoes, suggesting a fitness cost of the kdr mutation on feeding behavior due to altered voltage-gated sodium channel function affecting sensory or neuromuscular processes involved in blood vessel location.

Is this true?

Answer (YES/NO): NO